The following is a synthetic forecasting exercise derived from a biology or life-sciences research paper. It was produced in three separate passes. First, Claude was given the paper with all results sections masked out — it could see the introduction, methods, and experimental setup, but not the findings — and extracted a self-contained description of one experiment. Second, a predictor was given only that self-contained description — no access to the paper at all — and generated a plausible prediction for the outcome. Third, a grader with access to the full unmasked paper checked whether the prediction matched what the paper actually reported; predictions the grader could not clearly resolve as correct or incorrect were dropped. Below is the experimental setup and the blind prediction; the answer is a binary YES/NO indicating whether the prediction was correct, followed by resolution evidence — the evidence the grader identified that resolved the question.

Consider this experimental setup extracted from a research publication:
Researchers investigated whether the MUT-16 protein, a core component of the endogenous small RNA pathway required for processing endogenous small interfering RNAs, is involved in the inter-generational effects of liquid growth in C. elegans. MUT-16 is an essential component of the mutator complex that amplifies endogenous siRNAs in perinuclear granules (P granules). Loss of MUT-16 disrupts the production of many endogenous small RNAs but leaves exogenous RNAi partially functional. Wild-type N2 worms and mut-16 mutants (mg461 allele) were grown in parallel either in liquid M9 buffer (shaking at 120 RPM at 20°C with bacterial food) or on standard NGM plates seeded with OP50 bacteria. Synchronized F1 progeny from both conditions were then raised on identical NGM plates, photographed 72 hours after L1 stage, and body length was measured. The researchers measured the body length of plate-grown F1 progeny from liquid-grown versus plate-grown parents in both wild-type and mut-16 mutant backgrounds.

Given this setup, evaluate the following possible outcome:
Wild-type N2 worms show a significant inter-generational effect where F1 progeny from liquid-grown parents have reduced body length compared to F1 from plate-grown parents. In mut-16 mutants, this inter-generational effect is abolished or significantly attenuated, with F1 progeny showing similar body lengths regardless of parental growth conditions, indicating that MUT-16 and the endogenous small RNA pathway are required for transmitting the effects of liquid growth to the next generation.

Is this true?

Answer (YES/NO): NO